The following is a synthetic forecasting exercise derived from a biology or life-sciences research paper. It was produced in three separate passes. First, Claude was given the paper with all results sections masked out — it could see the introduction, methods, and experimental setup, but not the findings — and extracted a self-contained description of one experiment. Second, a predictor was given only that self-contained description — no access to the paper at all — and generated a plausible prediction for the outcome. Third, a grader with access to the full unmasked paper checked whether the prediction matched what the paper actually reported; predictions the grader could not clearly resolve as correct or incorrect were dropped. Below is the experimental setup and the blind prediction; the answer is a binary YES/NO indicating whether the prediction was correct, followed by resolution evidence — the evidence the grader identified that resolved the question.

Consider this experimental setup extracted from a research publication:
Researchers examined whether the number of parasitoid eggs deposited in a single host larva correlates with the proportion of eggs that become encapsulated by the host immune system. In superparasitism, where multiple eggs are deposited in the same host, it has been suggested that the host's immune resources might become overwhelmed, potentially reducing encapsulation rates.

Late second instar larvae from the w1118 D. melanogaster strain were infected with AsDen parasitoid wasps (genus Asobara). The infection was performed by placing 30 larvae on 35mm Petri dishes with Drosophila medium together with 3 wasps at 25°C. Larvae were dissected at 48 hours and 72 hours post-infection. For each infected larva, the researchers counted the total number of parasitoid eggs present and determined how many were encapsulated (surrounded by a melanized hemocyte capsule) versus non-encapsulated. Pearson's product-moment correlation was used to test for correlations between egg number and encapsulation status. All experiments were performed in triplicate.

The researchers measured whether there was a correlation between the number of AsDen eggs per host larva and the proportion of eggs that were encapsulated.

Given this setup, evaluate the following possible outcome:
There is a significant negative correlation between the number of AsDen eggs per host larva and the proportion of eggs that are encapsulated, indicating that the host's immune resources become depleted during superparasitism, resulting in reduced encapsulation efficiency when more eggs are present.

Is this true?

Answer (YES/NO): YES